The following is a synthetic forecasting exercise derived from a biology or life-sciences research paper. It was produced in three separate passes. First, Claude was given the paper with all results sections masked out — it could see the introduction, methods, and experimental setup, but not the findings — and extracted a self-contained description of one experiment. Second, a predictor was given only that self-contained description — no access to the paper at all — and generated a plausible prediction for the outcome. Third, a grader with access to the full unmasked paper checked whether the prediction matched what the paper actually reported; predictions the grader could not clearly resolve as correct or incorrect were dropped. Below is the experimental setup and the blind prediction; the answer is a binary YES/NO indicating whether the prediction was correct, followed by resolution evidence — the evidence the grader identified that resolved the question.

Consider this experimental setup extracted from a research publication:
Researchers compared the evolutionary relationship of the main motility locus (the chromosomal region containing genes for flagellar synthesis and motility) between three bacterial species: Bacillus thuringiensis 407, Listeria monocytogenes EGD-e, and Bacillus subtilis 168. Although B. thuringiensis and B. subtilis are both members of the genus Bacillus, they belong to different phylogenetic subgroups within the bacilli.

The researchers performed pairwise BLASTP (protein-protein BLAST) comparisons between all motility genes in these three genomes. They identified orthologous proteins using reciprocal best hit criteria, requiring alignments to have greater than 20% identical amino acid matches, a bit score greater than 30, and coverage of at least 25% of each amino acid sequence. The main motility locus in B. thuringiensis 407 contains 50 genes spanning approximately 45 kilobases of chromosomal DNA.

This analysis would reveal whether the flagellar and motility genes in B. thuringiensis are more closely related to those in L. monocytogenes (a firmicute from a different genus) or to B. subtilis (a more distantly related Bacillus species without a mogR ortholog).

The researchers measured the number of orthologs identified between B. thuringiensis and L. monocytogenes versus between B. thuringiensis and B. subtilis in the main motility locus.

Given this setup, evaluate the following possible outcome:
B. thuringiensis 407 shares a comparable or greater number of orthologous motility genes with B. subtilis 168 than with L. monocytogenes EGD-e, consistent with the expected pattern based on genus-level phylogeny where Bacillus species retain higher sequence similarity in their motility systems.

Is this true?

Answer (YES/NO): NO